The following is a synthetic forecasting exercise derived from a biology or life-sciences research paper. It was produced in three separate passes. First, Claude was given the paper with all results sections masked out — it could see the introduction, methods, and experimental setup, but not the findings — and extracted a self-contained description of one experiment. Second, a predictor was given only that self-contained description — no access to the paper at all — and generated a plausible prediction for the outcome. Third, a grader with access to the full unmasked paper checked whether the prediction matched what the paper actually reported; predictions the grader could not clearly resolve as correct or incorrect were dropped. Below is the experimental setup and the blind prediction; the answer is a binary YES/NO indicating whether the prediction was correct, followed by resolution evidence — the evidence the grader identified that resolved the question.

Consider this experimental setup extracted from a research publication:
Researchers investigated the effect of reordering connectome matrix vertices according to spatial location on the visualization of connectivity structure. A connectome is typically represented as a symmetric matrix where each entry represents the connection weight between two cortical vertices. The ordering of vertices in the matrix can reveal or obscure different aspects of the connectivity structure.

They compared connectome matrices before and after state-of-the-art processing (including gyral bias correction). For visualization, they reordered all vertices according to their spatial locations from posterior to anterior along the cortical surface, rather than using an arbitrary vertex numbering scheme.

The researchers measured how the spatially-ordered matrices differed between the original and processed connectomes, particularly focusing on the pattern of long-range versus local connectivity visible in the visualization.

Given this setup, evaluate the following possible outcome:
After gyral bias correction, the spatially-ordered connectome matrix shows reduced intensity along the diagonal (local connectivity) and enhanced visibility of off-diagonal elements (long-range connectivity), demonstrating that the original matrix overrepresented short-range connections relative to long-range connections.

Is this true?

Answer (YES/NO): NO